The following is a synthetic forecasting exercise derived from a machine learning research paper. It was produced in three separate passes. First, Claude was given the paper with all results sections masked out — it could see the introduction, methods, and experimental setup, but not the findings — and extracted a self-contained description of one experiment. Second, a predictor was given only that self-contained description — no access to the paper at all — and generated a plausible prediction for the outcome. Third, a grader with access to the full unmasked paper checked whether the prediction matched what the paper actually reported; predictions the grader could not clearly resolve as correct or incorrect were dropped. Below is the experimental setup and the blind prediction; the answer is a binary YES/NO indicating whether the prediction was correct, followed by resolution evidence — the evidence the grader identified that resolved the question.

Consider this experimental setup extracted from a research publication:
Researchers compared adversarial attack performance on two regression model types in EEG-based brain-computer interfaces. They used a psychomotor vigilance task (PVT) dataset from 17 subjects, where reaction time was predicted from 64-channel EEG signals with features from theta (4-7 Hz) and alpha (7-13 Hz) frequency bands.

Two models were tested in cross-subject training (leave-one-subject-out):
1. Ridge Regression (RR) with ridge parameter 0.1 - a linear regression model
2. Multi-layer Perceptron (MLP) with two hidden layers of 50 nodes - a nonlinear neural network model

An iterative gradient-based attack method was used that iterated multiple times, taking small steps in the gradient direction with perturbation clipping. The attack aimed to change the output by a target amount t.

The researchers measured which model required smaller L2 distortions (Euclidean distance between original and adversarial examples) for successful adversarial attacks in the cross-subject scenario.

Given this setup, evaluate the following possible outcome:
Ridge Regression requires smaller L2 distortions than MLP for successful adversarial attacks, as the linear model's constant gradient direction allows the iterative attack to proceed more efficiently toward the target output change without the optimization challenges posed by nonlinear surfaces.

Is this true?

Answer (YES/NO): YES